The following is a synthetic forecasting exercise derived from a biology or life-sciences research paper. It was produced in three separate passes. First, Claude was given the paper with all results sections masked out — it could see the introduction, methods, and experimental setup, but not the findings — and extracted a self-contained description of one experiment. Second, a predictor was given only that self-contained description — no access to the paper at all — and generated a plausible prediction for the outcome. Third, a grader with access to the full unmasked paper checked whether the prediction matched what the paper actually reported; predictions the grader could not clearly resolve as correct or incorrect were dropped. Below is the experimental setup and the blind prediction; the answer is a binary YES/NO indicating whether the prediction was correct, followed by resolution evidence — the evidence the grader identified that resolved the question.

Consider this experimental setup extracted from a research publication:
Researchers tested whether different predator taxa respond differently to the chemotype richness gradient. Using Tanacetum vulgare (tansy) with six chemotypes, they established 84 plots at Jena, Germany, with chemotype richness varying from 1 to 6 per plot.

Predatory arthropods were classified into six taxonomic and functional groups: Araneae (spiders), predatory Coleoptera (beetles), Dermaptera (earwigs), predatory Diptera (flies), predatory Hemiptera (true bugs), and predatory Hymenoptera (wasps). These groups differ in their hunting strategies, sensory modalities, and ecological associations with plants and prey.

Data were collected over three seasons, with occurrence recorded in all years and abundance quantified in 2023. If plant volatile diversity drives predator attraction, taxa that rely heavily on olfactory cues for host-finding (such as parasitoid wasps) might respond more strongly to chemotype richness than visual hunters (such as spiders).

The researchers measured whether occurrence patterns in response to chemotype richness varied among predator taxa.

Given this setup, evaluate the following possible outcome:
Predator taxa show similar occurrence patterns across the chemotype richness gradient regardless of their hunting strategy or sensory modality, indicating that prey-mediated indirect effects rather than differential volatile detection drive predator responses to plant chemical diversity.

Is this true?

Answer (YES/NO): NO